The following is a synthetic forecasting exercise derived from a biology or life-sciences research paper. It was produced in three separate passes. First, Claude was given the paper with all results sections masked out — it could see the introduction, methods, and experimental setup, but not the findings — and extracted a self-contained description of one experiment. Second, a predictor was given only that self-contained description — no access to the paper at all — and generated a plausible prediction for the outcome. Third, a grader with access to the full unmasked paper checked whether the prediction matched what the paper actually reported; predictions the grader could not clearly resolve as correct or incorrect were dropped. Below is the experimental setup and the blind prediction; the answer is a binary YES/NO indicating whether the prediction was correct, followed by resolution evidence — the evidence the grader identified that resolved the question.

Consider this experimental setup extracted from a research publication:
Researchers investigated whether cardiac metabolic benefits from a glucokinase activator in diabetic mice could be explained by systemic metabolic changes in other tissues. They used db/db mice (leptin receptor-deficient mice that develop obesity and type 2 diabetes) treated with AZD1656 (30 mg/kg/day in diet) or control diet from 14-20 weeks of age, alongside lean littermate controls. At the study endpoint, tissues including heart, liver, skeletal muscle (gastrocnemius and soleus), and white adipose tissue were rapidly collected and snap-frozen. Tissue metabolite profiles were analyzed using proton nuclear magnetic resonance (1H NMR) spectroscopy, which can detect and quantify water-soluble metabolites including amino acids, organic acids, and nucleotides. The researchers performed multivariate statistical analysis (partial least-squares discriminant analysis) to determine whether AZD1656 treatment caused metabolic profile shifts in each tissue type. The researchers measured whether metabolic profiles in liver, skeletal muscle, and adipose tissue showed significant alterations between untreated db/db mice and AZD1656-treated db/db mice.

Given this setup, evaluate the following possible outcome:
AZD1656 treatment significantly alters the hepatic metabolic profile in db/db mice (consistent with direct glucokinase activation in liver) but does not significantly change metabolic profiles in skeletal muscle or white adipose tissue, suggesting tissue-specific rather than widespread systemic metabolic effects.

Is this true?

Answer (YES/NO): NO